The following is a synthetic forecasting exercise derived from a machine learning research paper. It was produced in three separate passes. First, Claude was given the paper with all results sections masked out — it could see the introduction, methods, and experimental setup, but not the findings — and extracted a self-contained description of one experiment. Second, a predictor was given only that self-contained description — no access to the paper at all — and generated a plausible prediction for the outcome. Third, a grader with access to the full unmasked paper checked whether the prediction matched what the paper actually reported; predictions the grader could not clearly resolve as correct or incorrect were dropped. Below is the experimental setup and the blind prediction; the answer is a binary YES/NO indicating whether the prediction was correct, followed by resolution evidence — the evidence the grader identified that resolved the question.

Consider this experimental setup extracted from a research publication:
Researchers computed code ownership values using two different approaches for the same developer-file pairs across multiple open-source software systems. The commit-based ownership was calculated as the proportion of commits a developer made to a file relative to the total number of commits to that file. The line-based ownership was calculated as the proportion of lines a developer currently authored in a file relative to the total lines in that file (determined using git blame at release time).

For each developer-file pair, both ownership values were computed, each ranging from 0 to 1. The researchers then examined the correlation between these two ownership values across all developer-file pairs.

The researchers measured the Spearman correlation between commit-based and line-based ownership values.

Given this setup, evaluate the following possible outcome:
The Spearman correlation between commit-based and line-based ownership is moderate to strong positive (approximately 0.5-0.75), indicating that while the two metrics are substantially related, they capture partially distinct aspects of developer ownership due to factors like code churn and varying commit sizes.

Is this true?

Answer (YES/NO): NO